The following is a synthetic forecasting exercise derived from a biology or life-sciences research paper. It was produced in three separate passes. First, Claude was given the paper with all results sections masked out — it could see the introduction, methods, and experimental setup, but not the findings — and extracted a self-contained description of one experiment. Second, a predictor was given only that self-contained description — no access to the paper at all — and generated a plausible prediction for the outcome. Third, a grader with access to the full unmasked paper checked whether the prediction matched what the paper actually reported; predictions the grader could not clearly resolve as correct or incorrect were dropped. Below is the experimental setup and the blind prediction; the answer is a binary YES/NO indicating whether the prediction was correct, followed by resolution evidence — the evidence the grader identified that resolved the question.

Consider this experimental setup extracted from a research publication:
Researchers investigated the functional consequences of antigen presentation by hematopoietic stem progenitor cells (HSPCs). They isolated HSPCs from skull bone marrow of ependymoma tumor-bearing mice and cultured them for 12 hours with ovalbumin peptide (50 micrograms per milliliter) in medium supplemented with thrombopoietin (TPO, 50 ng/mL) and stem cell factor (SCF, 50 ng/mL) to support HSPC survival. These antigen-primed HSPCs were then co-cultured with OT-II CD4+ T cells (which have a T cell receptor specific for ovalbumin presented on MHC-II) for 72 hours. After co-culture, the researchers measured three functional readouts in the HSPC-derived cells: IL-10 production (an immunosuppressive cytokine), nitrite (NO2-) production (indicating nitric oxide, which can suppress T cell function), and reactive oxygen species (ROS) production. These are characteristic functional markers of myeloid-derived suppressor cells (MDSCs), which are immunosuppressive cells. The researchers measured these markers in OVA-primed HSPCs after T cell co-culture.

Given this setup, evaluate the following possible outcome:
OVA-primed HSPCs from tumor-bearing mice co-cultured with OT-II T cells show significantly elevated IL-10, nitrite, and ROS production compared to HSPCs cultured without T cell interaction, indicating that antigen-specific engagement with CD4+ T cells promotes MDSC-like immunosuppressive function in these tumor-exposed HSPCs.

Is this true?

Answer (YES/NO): YES